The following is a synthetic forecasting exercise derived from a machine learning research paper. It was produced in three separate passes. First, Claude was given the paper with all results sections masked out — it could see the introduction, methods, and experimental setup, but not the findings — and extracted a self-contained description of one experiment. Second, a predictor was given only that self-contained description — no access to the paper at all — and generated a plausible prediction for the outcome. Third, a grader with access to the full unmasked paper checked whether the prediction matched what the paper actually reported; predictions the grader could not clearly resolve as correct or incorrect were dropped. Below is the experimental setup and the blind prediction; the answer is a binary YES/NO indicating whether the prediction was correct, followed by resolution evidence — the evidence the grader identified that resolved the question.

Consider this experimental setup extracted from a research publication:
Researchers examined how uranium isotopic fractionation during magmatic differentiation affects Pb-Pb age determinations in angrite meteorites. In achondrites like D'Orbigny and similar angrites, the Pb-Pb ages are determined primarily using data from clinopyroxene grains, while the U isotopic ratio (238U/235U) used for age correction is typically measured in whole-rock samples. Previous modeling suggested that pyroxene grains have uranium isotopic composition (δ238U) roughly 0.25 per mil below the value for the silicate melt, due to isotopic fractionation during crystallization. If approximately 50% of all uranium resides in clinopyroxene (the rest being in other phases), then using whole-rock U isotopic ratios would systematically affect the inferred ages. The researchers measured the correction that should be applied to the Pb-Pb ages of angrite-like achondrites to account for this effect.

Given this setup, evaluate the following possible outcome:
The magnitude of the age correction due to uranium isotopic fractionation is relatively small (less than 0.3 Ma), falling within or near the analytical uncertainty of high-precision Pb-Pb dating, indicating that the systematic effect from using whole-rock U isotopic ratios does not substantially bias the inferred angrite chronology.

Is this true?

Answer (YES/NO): NO